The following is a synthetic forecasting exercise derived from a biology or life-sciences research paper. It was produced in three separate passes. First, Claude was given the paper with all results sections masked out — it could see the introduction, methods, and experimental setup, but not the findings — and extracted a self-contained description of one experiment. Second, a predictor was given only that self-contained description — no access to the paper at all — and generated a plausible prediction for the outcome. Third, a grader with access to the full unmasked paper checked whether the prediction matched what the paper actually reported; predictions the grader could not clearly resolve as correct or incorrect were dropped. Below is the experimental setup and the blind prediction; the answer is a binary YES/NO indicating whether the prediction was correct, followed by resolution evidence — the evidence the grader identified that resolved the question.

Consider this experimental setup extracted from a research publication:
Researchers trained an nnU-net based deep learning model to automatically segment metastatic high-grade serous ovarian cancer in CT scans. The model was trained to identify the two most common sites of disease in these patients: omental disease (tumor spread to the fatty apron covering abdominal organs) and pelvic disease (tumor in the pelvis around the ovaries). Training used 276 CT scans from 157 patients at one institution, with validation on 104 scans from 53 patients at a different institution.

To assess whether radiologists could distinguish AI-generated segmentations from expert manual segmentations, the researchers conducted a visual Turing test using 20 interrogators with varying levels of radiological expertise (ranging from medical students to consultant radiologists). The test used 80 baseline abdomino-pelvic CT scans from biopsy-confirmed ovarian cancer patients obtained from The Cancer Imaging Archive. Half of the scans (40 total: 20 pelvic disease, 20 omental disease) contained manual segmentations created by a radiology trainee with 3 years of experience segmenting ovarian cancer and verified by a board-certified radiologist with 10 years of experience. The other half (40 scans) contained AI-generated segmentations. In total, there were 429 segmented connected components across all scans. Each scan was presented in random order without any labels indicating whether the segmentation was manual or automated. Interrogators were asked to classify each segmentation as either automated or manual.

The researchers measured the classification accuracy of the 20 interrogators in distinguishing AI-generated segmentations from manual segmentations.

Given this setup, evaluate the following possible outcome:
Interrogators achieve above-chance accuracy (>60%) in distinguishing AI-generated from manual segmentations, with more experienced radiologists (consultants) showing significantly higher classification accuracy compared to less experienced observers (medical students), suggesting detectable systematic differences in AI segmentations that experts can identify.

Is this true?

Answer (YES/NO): NO